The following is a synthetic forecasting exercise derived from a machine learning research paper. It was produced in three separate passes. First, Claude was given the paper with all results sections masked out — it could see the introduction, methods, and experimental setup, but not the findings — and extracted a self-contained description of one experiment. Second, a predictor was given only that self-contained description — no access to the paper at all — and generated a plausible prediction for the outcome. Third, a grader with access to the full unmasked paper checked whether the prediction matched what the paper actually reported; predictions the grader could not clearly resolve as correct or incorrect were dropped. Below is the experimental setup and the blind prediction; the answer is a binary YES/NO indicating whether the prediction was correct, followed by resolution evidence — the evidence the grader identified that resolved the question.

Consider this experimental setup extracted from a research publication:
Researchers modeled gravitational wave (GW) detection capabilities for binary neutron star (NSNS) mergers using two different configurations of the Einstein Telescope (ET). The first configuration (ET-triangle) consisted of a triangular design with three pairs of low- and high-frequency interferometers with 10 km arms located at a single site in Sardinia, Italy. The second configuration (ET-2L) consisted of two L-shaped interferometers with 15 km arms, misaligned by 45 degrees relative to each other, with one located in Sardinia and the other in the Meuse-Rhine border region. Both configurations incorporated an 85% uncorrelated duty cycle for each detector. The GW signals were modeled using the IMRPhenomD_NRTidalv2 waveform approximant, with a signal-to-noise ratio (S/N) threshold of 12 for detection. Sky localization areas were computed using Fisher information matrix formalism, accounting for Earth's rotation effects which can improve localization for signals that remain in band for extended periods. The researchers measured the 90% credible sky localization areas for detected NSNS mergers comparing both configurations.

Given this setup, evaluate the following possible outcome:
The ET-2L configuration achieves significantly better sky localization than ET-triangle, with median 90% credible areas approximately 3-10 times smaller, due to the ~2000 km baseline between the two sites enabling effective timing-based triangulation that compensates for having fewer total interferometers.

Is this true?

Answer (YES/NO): YES